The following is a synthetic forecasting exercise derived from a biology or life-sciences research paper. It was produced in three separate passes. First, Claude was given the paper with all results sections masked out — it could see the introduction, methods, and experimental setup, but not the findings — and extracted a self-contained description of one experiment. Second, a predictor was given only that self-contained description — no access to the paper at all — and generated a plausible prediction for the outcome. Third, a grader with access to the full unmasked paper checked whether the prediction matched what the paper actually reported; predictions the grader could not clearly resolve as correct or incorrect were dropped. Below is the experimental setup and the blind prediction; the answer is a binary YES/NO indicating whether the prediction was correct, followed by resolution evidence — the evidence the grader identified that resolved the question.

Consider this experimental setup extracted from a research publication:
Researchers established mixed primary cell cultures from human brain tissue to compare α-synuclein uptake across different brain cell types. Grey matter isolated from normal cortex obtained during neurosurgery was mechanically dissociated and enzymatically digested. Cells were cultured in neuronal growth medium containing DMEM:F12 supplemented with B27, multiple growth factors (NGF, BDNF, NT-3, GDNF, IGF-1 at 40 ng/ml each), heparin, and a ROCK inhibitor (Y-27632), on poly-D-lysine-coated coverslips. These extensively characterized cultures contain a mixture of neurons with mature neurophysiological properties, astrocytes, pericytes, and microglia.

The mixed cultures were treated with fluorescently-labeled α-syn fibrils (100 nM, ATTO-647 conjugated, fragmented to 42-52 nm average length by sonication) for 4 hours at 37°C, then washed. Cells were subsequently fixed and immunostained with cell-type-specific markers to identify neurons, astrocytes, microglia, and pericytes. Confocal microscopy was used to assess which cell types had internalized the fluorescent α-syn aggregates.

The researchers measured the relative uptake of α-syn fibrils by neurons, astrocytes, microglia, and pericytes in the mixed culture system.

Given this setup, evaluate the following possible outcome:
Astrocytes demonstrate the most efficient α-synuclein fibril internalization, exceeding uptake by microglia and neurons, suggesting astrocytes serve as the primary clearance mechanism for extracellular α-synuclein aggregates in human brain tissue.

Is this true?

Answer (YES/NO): NO